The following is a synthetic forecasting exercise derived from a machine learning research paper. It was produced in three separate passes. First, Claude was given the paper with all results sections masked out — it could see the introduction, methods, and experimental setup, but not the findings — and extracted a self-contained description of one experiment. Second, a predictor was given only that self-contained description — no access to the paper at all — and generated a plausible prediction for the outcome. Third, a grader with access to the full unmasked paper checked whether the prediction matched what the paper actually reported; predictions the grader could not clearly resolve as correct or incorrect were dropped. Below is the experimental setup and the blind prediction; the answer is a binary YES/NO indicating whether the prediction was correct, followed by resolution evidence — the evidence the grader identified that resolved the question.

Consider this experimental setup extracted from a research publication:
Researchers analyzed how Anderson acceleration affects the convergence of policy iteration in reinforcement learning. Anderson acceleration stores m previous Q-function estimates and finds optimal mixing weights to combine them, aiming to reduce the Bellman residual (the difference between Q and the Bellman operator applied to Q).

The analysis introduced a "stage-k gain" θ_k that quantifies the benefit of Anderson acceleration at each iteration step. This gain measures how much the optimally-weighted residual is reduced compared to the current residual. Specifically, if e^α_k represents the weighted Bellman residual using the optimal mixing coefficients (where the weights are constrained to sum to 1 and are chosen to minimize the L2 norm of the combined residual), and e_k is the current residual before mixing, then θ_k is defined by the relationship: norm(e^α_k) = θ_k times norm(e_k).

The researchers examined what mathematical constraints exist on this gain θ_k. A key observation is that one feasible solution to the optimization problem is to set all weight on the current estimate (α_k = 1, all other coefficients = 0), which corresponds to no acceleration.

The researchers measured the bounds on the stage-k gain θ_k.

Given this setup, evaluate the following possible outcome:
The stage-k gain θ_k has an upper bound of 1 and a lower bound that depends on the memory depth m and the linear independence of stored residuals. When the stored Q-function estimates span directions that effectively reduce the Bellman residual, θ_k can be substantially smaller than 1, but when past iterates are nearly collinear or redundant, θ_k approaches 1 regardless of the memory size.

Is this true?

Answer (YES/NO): NO